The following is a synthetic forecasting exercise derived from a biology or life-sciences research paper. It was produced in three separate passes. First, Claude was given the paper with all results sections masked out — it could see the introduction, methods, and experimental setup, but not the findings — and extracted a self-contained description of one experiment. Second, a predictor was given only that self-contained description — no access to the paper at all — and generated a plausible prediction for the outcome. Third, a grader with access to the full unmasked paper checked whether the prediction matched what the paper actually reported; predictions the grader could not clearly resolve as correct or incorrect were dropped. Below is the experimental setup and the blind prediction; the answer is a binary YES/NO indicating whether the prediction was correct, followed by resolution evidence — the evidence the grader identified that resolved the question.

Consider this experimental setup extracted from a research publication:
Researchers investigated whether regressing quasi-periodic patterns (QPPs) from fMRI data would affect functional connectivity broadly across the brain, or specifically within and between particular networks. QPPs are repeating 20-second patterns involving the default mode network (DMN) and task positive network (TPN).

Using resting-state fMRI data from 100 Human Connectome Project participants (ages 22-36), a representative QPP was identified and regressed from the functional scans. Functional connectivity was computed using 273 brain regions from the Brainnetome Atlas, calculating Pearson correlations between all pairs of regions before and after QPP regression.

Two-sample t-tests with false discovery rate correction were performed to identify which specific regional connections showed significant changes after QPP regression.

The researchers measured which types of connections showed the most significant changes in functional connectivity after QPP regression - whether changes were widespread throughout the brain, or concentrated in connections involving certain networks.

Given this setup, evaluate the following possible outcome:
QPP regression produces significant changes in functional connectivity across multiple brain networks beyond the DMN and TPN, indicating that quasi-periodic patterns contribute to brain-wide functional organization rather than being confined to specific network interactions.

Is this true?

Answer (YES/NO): NO